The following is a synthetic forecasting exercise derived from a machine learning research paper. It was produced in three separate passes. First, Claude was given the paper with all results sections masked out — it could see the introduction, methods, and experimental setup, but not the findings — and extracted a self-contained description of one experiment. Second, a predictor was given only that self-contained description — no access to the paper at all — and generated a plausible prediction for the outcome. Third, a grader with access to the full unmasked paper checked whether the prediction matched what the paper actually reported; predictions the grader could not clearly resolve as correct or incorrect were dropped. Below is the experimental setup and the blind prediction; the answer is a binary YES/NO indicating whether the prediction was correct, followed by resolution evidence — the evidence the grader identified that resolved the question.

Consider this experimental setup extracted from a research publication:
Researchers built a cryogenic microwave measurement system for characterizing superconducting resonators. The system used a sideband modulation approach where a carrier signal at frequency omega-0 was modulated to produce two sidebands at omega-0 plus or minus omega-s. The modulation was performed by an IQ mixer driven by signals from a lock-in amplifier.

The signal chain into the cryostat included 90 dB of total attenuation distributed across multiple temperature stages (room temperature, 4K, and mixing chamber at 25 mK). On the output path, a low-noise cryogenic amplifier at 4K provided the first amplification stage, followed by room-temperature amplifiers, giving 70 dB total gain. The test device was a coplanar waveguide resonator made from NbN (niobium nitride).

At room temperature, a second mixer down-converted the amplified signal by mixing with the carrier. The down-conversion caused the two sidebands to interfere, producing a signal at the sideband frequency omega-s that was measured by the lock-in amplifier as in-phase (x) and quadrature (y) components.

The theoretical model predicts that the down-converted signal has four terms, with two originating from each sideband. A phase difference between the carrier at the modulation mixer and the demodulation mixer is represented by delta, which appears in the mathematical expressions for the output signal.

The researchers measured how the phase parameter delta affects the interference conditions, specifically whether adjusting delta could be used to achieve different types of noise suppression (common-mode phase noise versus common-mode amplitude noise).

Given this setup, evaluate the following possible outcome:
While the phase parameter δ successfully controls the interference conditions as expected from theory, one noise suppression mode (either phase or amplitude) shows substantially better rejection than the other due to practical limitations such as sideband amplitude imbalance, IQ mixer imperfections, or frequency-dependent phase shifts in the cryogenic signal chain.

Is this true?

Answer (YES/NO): NO